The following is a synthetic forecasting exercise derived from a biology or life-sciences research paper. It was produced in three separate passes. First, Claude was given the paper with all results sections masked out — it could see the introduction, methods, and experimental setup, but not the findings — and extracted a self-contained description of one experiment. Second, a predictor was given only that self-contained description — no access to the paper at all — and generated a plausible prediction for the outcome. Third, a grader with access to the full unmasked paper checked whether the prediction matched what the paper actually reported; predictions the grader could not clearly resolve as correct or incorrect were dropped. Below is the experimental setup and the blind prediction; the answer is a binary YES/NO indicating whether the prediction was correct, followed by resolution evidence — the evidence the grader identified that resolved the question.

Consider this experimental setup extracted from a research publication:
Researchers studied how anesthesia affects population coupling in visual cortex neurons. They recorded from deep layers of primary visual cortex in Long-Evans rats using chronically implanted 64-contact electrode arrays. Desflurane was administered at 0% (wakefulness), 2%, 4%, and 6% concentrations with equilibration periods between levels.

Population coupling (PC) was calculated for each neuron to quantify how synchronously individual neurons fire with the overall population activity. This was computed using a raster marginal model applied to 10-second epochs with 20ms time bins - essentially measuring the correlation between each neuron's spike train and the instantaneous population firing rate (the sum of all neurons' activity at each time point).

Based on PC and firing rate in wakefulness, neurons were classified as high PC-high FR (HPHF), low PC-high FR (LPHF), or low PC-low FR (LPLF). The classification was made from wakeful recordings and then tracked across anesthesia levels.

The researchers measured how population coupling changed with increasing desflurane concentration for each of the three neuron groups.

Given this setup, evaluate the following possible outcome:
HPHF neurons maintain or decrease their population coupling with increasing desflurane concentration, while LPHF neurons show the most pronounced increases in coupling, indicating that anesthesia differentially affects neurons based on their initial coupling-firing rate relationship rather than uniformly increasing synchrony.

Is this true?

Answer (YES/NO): NO